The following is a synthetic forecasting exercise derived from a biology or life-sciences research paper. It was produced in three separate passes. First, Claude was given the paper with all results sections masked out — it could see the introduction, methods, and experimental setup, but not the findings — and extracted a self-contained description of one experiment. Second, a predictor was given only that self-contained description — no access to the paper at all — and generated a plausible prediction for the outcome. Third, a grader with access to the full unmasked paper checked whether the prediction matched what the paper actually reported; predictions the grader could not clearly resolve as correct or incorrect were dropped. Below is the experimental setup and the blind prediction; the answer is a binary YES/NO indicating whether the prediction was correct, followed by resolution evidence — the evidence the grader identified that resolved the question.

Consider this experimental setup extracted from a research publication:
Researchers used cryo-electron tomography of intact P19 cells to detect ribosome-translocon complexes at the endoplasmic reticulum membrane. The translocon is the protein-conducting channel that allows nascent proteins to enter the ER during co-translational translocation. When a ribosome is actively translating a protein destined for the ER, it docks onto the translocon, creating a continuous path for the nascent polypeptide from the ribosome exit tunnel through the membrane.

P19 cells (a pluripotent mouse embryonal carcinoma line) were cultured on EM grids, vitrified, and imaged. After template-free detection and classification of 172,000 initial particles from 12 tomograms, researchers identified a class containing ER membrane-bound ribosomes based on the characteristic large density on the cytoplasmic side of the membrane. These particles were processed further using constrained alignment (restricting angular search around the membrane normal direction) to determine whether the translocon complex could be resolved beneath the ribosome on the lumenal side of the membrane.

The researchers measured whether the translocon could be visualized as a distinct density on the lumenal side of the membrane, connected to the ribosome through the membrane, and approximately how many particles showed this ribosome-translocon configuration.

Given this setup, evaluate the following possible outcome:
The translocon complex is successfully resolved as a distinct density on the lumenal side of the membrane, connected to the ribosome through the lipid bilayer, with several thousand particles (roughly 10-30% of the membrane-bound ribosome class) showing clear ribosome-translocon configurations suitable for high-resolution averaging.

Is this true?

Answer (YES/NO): NO